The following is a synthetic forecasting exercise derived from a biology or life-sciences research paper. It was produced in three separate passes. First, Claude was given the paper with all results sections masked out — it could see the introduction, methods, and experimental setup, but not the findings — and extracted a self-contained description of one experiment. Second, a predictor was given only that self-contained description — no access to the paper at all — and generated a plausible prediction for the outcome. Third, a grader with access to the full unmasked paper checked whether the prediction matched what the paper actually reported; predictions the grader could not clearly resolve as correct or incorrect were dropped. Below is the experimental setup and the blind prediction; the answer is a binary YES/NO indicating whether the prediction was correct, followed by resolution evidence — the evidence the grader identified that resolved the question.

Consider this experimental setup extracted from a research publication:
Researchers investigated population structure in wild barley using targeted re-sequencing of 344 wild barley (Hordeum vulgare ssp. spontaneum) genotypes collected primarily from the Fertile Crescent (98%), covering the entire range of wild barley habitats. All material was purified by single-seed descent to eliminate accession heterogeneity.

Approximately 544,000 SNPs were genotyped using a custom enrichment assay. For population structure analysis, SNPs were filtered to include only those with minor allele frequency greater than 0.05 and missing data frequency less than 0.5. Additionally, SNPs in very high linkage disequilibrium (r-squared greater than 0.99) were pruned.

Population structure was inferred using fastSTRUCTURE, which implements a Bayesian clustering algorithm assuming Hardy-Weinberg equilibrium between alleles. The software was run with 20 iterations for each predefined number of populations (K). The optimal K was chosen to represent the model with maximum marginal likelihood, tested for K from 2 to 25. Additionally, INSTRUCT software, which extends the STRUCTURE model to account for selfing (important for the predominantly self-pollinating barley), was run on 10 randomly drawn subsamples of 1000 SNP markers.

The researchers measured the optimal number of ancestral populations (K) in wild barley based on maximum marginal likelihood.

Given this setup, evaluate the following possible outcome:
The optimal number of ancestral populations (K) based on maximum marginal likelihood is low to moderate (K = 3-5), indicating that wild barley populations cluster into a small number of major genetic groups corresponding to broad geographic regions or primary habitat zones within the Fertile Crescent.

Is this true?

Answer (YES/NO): NO